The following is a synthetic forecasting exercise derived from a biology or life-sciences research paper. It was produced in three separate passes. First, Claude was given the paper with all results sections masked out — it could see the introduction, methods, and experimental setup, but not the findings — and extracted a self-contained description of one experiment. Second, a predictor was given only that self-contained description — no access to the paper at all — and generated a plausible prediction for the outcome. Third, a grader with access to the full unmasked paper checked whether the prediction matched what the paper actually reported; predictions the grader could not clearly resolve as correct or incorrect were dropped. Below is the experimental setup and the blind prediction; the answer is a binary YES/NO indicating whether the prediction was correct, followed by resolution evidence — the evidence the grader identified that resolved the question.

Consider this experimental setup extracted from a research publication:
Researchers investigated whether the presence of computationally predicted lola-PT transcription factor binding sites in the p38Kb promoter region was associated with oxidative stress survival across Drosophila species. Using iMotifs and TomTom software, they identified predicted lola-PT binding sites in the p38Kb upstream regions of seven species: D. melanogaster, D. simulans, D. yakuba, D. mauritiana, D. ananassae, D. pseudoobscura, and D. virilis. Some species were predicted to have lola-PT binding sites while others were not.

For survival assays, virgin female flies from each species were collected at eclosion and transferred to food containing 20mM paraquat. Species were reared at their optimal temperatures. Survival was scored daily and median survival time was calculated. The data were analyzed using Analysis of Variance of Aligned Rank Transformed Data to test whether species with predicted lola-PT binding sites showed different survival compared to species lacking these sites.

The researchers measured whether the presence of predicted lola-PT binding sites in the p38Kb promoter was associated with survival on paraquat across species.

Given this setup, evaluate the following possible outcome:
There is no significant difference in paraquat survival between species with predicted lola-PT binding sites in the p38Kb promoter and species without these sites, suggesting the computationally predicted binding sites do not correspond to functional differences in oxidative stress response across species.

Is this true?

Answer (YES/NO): NO